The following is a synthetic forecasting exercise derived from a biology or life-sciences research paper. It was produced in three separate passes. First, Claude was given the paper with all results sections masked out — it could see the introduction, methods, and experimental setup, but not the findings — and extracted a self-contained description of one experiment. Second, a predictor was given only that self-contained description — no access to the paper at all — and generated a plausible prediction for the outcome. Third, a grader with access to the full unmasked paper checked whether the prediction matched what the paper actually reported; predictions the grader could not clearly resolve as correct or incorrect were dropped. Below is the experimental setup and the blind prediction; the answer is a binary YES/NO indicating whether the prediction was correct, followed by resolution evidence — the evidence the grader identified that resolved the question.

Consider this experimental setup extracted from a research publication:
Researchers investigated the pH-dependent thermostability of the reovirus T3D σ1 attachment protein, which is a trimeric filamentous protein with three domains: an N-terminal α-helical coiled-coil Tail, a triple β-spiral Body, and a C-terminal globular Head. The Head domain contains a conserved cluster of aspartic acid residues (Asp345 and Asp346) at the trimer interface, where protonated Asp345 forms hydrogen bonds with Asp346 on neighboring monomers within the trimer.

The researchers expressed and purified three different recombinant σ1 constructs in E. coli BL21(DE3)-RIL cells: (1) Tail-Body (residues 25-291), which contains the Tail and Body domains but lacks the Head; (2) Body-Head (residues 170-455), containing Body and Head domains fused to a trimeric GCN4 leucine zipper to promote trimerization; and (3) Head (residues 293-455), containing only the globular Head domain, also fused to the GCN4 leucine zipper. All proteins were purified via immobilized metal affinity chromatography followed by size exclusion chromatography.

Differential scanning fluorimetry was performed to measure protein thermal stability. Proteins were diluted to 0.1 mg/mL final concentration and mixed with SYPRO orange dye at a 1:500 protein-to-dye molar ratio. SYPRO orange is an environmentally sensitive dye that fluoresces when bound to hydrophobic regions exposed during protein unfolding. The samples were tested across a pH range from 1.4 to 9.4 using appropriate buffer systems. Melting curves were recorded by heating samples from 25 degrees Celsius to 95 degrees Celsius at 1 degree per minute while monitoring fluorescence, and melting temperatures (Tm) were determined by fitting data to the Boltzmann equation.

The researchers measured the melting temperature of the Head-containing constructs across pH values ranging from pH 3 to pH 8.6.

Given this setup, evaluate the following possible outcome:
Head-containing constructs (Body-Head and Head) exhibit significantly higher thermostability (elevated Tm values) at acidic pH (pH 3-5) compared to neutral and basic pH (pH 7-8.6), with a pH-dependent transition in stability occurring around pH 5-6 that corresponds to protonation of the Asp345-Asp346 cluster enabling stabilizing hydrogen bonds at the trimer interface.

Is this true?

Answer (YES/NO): NO